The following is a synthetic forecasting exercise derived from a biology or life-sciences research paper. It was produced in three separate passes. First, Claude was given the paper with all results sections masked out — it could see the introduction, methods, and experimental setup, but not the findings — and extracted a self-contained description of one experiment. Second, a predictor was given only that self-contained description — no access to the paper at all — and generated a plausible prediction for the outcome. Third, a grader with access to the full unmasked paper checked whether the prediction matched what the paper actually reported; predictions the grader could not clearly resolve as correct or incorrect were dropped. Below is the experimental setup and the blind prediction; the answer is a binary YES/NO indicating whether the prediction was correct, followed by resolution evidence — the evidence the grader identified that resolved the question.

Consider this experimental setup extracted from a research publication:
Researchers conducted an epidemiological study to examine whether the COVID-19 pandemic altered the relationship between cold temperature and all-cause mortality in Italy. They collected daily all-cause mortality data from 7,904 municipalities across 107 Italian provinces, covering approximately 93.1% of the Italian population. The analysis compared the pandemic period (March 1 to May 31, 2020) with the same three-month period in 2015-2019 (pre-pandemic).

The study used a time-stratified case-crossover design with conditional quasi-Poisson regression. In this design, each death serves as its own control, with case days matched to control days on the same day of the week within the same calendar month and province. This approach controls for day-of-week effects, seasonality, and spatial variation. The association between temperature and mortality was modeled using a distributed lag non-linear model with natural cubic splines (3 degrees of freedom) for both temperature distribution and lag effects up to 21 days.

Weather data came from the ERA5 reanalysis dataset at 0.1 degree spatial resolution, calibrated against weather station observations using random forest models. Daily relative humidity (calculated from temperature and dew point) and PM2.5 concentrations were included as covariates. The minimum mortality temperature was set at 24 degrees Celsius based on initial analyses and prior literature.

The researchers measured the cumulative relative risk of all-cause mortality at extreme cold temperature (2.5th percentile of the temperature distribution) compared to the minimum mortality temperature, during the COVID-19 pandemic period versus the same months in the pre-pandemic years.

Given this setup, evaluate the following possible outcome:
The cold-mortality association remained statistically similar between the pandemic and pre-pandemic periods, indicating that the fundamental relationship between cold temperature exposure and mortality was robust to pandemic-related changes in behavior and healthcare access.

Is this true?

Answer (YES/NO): NO